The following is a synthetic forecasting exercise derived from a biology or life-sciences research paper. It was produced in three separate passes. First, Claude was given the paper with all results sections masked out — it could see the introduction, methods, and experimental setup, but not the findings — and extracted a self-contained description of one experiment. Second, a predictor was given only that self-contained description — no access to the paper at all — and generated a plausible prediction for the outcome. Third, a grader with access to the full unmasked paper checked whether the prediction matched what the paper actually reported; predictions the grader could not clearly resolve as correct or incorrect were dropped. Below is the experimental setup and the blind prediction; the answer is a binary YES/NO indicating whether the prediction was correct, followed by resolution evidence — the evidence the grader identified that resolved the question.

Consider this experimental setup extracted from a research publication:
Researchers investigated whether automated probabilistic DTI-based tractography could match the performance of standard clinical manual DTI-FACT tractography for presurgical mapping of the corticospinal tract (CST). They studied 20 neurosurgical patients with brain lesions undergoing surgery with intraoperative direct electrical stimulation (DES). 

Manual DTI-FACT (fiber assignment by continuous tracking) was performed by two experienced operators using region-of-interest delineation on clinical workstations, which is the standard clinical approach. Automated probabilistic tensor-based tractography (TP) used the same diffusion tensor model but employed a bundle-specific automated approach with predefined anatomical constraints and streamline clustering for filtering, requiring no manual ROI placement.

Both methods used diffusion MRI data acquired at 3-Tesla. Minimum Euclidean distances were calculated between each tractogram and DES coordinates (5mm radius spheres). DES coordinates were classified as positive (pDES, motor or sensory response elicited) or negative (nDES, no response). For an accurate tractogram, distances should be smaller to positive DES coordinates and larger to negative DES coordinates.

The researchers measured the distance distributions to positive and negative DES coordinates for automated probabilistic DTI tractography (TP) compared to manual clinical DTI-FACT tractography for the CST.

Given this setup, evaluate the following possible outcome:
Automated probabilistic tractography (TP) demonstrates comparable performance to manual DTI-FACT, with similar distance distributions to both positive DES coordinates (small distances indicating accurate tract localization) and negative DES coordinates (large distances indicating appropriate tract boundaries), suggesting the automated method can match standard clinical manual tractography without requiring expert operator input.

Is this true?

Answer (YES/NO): YES